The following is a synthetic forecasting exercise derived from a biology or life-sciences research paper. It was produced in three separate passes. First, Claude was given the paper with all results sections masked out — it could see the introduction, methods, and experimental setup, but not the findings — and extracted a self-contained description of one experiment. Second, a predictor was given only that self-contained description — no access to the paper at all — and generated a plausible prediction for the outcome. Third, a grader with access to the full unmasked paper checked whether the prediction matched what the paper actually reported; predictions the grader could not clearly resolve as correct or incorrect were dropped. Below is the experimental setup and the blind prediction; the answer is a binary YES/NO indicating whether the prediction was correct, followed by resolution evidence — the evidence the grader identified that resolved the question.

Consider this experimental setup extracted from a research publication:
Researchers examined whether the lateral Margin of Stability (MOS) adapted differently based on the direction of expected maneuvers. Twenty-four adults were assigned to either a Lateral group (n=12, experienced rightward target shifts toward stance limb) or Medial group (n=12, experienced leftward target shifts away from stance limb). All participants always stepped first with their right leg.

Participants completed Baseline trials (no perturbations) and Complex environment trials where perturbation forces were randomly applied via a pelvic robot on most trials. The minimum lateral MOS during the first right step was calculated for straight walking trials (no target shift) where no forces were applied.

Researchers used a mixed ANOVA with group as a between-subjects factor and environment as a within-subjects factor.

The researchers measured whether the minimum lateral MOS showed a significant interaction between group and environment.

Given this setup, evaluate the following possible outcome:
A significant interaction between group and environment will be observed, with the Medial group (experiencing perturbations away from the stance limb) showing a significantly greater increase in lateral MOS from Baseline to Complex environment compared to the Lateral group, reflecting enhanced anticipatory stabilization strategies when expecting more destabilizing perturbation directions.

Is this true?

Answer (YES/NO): NO